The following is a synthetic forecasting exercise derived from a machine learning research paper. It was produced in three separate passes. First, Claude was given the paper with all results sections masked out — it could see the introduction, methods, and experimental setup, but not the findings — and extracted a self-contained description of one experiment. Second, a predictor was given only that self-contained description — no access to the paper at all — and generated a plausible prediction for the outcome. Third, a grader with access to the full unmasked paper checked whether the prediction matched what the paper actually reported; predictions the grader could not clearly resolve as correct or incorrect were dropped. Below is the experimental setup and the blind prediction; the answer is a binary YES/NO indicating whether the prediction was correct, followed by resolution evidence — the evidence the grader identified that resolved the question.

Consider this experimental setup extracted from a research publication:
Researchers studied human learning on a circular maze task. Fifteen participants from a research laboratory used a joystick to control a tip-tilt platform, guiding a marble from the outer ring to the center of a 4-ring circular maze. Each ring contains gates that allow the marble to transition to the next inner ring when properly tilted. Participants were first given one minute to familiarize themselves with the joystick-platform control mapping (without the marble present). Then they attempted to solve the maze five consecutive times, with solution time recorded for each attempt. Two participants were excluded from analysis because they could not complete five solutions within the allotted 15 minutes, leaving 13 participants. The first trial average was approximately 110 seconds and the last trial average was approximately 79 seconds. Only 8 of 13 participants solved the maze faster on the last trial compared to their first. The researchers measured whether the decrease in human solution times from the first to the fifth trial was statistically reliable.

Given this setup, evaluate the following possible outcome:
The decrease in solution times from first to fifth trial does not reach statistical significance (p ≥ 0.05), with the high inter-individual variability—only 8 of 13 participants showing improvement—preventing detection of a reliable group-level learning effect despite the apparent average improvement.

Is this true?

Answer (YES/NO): YES